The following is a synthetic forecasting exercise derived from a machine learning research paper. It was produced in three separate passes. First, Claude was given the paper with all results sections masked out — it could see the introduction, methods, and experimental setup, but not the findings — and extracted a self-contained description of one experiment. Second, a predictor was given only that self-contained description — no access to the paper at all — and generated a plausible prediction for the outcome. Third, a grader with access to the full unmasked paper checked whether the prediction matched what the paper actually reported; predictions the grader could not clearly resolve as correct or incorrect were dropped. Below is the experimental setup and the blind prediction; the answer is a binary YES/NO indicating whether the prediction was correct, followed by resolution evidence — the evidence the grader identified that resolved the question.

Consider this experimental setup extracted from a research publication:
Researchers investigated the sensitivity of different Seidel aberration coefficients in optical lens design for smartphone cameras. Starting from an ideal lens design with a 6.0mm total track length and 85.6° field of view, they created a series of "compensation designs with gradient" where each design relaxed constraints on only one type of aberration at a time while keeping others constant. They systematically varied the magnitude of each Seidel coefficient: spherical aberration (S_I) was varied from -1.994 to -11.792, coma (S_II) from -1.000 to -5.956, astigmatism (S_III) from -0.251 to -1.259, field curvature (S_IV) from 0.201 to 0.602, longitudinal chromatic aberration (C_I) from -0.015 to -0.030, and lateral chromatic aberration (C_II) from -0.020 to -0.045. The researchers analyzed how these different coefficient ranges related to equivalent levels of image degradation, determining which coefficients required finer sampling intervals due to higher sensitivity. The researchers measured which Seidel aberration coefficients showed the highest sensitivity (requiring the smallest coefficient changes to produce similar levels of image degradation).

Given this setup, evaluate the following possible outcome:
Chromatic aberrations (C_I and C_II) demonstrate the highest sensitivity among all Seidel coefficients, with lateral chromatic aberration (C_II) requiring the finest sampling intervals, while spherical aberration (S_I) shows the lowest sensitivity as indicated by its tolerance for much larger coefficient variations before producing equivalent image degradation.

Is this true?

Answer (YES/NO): NO